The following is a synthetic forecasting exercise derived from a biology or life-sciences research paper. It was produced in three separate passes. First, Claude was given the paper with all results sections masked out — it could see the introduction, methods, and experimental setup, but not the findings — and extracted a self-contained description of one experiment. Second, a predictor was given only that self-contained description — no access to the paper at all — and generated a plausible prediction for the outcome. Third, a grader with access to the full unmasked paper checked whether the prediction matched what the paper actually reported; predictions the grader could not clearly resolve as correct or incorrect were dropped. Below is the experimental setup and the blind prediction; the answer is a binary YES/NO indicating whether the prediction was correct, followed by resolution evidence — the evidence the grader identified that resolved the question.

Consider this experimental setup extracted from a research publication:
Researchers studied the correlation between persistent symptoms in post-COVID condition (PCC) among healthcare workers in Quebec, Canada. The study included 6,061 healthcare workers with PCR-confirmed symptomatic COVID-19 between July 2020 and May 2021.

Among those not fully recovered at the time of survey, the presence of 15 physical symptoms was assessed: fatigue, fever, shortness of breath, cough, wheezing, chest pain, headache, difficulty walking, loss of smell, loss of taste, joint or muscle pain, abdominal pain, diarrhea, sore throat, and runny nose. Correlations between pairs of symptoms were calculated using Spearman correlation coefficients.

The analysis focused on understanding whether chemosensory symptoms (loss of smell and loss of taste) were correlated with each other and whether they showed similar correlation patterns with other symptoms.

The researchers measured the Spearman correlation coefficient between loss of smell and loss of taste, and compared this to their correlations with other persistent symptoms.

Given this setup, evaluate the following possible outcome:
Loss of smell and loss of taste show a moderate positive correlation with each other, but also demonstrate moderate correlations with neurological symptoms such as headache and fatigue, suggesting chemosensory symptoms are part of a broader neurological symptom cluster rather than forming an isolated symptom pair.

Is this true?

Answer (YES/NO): NO